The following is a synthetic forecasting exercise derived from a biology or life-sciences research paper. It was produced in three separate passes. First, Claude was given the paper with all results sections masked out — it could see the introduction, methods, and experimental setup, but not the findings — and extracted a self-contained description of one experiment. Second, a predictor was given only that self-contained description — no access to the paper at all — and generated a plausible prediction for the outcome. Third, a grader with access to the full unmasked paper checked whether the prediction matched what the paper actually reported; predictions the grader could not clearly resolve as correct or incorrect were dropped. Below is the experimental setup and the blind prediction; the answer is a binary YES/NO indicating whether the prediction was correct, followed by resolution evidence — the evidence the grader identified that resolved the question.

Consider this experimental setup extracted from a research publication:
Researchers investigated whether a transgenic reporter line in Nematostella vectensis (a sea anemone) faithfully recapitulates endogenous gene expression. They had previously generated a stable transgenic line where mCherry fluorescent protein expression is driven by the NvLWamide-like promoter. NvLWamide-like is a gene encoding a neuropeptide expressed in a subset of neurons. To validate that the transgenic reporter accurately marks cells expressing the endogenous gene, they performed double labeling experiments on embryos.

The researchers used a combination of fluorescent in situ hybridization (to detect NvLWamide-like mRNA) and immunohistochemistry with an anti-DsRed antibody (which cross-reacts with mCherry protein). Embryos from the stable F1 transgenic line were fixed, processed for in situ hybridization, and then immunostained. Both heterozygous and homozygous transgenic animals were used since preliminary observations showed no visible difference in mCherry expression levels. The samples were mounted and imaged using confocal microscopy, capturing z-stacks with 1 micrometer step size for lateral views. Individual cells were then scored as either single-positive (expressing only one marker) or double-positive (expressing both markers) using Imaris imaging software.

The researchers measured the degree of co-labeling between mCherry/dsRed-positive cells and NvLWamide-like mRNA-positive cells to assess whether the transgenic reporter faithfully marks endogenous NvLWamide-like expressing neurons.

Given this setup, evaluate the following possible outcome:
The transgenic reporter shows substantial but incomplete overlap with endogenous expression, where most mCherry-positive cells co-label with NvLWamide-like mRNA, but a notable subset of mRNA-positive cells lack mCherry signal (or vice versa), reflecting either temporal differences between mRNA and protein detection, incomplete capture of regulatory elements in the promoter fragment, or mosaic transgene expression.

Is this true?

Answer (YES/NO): YES